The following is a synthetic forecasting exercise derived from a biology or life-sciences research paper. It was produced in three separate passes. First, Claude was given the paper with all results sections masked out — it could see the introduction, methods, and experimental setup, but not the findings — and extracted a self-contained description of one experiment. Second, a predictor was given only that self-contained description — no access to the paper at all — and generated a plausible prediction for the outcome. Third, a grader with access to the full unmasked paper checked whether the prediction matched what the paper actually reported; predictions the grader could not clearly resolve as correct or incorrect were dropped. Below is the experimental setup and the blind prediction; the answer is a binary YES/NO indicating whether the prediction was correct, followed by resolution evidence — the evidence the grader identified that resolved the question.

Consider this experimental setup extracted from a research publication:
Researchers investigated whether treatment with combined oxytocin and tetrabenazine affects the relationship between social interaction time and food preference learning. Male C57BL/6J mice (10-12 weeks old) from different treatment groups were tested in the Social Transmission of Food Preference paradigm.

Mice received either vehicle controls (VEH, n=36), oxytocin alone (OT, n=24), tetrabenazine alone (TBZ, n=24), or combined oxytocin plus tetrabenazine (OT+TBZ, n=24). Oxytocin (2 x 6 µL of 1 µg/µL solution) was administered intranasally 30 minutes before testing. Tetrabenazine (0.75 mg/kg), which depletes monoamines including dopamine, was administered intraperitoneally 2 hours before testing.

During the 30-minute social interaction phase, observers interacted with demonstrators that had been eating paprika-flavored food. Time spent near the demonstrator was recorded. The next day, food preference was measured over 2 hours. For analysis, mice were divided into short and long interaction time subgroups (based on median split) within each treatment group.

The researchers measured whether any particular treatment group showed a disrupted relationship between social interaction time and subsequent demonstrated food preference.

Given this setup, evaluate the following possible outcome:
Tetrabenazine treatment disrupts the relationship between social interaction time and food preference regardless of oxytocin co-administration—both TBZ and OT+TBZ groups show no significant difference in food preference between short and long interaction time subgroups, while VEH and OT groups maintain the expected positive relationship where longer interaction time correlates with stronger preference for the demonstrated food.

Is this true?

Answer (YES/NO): NO